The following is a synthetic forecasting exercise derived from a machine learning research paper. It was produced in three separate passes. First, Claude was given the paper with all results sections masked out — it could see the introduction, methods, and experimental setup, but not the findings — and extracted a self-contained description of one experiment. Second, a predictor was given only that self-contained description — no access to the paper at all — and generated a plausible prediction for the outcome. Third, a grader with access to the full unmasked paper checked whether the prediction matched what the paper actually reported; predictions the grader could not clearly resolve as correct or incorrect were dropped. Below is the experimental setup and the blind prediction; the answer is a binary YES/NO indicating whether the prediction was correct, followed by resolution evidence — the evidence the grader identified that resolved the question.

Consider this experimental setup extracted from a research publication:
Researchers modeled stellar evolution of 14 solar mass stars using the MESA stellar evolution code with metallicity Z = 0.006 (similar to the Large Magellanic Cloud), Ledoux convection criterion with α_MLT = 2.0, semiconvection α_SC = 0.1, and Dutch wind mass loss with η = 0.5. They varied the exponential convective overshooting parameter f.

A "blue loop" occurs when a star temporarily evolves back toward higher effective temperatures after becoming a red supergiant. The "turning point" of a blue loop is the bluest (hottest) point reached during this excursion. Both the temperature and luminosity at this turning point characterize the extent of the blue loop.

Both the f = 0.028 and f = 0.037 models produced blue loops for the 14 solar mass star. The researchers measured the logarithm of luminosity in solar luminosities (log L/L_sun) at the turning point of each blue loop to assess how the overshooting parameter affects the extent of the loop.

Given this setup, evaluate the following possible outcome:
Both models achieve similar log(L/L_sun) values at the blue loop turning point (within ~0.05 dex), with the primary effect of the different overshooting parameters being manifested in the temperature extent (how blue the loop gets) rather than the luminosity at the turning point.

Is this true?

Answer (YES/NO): NO